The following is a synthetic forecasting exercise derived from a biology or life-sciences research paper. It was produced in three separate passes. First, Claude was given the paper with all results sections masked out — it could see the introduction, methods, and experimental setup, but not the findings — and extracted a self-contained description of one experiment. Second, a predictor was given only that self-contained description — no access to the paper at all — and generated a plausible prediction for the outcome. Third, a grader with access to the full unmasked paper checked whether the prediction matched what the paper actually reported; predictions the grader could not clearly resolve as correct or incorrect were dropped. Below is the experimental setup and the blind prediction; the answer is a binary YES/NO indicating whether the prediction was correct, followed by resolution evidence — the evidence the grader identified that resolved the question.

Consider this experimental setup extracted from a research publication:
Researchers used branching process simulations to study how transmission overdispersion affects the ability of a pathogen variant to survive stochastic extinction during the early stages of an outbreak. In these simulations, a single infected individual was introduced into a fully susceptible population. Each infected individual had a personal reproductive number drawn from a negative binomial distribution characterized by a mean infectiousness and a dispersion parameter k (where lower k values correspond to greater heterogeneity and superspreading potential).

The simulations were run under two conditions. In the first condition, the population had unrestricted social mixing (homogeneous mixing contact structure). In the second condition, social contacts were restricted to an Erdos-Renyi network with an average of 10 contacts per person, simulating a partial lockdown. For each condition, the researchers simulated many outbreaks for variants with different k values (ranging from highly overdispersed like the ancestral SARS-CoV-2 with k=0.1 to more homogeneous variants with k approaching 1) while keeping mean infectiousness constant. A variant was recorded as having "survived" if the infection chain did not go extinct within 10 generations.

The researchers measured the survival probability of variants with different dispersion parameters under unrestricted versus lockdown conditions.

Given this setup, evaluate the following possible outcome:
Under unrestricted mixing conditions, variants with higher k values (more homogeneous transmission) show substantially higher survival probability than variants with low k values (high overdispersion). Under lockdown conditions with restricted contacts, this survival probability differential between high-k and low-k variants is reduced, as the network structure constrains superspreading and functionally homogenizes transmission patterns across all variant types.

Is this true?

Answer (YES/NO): NO